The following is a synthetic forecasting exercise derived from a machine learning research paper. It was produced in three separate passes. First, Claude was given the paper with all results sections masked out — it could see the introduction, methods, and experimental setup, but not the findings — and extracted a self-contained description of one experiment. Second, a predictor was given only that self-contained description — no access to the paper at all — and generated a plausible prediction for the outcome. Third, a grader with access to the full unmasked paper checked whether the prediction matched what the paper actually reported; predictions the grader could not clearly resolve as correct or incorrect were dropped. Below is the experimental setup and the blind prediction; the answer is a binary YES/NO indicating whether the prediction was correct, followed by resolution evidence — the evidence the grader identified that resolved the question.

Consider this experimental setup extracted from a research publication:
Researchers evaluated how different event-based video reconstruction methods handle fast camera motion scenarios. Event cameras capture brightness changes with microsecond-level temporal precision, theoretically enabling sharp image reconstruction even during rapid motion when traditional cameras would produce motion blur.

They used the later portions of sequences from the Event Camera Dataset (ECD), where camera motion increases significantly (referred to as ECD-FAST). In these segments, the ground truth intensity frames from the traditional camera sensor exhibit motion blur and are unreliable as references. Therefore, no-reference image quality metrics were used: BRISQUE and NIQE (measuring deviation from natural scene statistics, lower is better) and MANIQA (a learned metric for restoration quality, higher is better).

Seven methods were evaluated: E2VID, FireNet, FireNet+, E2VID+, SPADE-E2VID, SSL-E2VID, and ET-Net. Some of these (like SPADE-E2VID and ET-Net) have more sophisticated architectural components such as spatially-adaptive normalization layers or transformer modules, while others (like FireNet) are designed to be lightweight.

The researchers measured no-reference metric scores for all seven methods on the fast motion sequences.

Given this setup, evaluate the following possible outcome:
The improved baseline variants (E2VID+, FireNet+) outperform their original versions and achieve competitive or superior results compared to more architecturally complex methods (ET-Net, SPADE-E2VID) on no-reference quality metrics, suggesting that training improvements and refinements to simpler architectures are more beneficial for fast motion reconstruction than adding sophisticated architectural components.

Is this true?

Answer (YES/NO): NO